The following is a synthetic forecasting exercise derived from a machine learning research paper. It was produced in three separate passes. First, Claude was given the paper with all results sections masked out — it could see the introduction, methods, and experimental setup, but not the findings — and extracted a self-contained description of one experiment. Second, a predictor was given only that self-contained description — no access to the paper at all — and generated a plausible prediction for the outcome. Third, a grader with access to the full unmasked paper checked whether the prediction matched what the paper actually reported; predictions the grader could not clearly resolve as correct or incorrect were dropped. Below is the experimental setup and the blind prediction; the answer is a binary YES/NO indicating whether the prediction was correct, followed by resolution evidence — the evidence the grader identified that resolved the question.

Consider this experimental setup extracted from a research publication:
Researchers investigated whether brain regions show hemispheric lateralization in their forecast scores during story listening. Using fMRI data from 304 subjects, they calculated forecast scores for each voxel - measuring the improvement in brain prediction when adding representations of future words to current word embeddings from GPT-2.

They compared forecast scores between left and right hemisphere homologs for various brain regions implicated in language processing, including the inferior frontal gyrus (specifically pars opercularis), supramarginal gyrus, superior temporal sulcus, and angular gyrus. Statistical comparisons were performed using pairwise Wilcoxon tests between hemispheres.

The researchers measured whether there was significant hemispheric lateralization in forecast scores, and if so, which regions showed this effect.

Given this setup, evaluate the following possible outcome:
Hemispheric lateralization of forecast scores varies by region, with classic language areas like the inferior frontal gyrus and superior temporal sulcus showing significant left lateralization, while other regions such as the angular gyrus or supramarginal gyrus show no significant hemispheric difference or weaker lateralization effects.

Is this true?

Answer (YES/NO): NO